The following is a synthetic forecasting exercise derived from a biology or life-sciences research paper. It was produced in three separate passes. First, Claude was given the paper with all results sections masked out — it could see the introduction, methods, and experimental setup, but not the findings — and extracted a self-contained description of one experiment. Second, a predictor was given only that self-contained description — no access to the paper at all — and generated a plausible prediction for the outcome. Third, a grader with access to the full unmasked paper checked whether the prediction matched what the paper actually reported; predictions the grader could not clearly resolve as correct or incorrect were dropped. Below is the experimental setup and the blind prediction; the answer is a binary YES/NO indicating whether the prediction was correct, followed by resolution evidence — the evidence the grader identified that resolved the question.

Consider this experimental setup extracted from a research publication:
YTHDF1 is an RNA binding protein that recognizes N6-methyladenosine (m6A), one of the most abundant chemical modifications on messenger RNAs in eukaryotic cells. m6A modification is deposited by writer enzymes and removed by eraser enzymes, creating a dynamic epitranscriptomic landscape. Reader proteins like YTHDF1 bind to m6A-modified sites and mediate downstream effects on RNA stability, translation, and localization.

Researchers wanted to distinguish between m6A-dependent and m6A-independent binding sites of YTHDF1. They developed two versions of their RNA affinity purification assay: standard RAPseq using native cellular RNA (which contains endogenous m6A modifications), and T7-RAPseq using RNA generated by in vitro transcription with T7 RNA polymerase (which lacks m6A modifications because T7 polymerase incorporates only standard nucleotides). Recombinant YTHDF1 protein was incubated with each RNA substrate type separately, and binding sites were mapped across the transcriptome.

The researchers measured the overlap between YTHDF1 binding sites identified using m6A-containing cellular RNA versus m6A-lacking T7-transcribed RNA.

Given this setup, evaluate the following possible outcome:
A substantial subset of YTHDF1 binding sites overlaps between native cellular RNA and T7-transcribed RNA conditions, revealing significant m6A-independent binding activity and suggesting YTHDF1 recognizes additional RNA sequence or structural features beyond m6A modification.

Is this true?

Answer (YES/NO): NO